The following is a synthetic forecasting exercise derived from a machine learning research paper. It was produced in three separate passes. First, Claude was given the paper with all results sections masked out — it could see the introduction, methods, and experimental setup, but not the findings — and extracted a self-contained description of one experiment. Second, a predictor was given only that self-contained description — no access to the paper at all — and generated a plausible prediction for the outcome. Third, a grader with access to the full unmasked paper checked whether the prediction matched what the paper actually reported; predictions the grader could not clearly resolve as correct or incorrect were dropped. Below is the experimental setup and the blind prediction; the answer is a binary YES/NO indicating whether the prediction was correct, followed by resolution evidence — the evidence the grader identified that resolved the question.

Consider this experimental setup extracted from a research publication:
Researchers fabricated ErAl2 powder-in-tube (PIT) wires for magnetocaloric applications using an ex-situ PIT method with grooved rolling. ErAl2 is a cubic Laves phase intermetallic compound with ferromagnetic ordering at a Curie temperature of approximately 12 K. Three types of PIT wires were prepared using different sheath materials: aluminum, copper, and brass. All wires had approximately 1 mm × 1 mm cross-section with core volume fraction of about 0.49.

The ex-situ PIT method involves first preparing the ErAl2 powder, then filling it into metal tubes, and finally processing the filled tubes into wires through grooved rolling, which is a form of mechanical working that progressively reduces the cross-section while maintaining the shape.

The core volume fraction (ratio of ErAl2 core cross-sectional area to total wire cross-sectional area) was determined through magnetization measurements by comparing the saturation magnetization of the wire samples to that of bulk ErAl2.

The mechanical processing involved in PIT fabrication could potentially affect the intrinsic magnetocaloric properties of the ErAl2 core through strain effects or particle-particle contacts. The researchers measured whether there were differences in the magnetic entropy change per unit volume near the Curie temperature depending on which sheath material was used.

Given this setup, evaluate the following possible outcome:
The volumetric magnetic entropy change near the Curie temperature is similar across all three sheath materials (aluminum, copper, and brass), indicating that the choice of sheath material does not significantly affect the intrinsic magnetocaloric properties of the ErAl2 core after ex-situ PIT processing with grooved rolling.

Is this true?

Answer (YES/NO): NO